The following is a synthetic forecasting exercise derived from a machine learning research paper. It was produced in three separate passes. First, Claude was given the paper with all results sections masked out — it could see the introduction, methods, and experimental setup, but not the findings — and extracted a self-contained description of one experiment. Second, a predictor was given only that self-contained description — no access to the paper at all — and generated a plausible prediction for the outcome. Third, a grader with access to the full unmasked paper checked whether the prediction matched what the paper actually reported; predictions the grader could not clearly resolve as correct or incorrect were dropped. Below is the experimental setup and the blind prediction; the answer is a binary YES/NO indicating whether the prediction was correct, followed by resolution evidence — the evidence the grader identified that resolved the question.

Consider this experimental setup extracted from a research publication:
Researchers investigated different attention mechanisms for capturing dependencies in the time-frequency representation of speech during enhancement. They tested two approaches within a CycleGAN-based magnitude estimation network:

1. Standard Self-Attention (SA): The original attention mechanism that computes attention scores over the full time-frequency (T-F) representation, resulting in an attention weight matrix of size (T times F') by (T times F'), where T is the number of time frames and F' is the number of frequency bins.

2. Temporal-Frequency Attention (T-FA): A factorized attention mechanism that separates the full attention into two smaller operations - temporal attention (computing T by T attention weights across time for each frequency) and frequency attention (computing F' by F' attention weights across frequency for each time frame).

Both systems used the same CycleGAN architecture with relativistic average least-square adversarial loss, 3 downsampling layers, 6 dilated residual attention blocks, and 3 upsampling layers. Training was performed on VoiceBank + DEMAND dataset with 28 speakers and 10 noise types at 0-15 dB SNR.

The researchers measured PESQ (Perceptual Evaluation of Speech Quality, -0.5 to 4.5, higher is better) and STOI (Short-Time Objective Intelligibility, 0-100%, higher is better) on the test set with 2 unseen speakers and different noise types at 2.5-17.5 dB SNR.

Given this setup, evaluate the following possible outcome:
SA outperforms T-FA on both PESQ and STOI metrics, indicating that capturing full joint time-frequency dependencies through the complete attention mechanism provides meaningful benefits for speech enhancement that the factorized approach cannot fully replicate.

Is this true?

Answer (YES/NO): NO